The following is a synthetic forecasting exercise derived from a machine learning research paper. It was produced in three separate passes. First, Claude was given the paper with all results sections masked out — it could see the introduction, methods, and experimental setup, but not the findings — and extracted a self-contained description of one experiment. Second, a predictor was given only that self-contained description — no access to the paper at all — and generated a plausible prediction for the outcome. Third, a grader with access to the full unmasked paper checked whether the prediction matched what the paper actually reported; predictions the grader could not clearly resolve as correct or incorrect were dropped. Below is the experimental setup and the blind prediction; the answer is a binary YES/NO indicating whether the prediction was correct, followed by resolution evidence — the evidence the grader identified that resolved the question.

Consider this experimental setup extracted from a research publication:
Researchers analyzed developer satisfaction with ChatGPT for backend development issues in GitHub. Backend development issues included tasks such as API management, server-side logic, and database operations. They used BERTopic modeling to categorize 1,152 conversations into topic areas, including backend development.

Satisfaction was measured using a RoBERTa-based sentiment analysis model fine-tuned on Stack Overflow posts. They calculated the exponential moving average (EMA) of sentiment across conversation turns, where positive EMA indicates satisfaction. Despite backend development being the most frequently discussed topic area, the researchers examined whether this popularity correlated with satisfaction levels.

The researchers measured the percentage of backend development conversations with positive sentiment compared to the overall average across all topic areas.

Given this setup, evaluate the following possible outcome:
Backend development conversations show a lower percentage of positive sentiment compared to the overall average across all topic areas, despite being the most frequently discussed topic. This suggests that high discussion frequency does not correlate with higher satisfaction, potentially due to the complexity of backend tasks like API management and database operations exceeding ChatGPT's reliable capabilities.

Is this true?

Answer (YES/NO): YES